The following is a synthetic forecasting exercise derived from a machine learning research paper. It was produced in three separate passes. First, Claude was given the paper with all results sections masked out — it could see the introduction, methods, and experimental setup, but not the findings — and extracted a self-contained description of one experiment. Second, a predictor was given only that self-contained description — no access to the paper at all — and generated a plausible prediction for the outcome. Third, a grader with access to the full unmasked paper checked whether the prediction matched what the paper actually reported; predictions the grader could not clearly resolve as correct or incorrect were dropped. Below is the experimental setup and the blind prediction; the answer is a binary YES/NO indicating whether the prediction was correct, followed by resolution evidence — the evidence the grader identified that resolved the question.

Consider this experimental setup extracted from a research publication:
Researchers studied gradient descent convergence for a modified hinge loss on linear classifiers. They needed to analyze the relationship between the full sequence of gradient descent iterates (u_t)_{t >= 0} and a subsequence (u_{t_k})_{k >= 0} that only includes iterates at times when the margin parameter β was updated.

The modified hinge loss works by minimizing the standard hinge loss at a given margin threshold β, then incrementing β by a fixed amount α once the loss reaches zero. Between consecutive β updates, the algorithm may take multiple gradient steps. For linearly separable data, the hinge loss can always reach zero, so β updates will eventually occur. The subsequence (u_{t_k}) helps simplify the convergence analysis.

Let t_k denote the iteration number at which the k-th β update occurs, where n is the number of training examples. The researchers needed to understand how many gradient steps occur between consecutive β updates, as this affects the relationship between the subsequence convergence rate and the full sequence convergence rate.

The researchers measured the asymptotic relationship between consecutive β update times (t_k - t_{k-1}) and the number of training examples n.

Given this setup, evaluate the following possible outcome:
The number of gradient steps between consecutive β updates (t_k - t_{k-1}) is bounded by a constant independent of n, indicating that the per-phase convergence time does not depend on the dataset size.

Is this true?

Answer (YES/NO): NO